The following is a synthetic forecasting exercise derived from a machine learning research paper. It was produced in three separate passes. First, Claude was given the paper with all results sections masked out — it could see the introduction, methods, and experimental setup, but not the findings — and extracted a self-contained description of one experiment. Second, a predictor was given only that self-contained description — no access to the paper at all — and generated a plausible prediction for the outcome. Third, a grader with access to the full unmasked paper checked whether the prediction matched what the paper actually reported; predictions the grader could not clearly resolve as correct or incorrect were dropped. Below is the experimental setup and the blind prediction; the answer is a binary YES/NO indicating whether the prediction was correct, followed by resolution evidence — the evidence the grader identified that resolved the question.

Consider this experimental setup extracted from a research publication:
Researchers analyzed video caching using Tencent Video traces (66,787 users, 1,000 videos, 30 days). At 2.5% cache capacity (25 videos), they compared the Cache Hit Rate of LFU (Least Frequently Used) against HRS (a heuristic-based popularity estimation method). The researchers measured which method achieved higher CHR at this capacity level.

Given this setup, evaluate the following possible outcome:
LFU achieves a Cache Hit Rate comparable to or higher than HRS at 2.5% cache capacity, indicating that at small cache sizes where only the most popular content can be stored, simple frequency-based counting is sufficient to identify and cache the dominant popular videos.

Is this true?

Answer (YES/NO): NO